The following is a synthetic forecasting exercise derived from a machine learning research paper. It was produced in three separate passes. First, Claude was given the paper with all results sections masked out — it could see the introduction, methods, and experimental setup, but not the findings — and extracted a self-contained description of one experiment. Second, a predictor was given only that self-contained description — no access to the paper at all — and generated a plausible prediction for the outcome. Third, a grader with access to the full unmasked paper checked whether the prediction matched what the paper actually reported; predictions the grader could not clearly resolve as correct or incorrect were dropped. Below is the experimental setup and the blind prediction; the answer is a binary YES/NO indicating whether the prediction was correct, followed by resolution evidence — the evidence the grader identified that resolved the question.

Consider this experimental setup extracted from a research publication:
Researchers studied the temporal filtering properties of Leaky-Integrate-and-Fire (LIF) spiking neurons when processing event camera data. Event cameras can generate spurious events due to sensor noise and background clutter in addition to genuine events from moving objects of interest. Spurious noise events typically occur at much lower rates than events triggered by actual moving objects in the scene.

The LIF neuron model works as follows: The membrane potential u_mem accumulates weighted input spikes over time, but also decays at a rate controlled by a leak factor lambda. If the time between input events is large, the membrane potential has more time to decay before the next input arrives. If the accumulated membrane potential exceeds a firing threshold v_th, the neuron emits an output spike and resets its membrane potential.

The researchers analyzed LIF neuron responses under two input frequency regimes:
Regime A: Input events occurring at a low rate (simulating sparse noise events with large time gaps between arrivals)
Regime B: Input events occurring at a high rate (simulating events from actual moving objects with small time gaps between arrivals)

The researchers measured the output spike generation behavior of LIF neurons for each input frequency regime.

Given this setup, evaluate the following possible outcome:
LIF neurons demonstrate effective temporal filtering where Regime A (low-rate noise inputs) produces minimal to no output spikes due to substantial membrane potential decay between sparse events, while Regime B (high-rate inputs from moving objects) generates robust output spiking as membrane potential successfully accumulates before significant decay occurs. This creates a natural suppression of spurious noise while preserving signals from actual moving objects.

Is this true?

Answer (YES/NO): YES